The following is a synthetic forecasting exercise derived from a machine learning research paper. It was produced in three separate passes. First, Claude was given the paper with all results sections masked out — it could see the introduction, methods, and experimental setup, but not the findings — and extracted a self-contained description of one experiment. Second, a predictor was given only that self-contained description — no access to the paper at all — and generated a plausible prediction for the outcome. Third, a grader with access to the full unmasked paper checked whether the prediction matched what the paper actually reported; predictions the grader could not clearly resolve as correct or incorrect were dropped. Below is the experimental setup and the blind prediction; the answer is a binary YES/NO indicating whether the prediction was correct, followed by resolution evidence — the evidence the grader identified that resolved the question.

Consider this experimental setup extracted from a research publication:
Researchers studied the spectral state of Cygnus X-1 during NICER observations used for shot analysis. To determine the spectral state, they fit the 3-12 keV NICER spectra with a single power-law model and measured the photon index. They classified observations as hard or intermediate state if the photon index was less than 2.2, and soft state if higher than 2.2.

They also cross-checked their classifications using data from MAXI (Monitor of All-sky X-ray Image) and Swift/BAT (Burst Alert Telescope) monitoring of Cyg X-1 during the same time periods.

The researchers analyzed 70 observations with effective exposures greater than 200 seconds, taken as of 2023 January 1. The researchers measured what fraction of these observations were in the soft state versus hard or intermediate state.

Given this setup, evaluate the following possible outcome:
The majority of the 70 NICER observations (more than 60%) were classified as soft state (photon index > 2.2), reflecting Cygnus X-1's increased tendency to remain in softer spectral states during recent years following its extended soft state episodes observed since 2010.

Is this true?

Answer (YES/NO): NO